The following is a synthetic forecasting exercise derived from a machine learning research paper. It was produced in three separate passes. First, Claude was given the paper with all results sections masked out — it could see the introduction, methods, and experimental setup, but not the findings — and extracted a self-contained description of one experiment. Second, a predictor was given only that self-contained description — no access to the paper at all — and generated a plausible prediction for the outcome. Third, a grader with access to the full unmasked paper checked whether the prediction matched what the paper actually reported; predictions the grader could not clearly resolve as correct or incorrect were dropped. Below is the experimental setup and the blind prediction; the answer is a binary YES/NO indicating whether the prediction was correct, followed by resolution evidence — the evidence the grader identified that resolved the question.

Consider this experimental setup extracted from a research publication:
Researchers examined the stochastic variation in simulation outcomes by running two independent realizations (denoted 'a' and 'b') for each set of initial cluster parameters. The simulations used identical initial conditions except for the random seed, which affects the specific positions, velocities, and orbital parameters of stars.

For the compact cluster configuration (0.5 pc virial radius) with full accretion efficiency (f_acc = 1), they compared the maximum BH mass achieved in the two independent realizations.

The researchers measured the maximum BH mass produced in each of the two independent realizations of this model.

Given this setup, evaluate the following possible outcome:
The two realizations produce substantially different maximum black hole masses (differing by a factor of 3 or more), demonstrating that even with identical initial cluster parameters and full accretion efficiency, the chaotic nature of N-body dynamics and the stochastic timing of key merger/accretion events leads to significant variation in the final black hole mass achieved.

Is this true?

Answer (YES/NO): NO